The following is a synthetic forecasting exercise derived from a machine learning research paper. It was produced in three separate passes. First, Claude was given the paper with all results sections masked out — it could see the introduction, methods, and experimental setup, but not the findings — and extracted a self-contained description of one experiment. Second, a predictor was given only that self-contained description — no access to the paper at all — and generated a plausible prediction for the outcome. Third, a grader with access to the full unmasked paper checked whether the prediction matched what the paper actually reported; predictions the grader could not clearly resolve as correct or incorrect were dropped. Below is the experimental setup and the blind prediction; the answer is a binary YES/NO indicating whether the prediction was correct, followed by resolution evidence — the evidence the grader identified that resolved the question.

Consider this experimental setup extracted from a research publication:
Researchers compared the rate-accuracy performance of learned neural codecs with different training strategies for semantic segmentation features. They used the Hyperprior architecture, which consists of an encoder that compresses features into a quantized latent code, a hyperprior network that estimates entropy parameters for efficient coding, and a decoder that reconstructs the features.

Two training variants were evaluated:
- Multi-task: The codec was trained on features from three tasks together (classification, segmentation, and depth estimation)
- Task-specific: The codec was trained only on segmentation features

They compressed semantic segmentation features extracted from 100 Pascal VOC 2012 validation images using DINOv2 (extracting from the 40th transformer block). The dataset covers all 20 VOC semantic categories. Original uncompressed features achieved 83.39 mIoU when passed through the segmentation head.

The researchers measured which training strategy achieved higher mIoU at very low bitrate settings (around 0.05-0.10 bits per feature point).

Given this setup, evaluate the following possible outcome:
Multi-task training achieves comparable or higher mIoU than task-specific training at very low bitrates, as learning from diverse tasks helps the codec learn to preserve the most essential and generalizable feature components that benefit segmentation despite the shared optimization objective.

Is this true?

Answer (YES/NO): NO